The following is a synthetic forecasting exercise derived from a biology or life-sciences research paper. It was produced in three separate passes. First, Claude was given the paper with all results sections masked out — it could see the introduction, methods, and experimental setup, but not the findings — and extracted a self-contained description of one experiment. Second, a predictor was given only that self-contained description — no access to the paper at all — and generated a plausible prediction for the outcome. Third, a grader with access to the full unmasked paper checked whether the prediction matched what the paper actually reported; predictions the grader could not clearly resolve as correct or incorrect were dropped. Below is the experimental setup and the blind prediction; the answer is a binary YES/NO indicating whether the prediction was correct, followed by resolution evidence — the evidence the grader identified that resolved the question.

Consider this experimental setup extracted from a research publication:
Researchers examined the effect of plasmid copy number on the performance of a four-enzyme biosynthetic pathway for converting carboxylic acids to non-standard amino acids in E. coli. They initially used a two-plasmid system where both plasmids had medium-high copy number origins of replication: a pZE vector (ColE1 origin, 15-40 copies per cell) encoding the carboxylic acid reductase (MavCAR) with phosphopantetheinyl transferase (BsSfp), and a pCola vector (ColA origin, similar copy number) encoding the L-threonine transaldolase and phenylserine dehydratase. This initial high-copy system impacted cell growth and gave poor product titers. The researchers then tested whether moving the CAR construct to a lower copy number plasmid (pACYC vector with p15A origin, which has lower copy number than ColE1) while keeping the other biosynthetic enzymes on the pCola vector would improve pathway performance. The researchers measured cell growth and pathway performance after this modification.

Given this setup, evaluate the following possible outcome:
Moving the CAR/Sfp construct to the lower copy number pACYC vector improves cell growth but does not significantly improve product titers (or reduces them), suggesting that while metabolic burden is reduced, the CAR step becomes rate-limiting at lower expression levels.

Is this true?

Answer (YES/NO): NO